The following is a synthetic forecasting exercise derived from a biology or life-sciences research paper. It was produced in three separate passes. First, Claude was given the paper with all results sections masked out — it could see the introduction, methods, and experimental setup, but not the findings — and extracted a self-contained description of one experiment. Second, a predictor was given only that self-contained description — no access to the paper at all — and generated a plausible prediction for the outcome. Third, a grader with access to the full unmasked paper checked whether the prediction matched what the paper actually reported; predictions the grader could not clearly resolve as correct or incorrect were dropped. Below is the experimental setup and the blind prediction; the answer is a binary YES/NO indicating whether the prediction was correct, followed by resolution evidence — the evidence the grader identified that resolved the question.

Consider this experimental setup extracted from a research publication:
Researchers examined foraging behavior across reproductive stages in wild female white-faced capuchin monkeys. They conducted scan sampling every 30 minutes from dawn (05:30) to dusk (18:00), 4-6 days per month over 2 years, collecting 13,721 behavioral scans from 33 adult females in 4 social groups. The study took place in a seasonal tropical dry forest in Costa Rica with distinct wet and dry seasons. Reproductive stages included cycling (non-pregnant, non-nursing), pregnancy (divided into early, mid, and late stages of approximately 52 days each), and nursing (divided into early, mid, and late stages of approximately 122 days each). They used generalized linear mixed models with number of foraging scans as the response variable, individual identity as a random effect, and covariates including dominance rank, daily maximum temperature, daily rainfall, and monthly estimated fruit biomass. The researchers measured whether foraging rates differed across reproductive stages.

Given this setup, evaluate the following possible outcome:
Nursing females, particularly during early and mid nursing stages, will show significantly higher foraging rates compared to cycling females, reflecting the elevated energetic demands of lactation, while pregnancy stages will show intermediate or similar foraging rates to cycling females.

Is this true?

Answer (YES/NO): NO